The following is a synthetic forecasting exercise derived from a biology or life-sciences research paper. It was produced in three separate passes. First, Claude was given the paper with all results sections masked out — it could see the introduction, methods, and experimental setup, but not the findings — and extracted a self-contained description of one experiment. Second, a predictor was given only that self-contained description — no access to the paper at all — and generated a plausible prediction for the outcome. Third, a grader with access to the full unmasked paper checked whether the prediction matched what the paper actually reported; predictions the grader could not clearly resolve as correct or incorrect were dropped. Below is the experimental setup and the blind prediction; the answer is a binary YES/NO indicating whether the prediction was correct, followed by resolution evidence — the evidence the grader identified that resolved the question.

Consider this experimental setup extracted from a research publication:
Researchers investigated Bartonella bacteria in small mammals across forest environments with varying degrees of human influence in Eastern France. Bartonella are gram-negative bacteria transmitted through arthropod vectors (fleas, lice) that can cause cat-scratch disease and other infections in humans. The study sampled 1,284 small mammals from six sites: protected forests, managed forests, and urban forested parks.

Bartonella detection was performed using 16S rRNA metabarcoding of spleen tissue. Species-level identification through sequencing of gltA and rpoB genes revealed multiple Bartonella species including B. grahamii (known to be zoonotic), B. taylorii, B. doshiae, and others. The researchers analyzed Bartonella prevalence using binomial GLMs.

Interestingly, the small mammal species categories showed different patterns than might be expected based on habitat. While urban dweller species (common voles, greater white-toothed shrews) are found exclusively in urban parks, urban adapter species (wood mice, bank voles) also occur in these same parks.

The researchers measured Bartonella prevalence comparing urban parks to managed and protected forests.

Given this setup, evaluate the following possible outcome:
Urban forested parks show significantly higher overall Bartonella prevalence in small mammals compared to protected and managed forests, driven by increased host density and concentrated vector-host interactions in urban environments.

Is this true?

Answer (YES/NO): YES